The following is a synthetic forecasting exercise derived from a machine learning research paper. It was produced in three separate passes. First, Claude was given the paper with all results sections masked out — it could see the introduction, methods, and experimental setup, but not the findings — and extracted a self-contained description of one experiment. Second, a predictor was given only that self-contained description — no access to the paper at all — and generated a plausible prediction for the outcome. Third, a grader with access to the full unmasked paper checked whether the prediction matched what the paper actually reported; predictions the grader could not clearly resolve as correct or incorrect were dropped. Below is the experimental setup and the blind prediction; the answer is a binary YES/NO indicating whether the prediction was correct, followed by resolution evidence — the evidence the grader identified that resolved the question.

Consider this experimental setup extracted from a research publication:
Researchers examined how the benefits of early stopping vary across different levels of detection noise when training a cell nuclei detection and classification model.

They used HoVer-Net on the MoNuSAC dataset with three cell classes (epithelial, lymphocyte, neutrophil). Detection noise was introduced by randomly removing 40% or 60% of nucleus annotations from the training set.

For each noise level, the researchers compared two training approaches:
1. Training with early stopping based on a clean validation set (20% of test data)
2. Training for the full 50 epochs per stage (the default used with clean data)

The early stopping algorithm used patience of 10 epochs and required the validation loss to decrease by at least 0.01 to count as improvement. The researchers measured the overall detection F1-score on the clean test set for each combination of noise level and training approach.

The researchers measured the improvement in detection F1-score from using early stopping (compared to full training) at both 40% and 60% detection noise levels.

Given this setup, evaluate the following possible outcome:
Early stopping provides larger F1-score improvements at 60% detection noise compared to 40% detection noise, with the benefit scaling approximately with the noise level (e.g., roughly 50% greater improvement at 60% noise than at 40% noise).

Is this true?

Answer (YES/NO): NO